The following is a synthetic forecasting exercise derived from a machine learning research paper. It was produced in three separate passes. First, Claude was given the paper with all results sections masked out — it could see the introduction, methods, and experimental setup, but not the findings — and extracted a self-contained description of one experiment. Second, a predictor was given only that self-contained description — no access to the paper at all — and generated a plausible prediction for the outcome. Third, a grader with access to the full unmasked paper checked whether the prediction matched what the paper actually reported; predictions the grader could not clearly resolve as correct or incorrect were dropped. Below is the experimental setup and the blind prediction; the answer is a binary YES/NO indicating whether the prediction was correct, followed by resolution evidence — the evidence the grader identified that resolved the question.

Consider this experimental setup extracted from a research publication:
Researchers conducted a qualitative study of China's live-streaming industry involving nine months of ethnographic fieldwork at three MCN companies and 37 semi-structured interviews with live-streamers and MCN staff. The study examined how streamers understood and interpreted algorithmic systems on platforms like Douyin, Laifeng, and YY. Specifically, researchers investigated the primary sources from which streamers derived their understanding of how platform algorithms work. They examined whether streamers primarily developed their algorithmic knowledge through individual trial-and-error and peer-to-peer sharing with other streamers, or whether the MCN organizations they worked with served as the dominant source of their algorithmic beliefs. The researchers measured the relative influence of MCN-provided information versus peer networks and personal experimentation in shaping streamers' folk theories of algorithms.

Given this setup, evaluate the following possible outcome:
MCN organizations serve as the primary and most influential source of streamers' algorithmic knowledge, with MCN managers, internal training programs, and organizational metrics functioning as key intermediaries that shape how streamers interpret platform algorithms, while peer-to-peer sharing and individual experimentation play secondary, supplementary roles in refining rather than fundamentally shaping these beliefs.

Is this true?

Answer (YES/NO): YES